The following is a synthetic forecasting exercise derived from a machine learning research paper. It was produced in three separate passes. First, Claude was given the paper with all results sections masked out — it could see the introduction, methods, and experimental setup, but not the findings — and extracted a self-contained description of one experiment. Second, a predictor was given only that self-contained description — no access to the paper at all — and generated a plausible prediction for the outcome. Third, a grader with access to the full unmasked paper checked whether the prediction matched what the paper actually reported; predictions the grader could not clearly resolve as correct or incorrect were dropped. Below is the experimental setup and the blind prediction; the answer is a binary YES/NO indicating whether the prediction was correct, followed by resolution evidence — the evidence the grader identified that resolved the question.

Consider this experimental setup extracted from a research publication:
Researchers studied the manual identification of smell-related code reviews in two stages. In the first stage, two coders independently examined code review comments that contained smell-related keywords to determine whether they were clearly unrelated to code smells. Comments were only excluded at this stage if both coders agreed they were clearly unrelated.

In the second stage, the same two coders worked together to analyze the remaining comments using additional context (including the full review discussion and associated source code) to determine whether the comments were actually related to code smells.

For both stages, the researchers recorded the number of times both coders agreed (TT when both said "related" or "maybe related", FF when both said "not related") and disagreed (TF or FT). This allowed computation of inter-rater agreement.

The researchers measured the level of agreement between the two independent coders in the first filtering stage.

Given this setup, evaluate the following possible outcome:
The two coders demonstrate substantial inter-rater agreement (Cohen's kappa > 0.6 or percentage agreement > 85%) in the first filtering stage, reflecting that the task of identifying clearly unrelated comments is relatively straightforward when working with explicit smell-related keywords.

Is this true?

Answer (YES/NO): YES